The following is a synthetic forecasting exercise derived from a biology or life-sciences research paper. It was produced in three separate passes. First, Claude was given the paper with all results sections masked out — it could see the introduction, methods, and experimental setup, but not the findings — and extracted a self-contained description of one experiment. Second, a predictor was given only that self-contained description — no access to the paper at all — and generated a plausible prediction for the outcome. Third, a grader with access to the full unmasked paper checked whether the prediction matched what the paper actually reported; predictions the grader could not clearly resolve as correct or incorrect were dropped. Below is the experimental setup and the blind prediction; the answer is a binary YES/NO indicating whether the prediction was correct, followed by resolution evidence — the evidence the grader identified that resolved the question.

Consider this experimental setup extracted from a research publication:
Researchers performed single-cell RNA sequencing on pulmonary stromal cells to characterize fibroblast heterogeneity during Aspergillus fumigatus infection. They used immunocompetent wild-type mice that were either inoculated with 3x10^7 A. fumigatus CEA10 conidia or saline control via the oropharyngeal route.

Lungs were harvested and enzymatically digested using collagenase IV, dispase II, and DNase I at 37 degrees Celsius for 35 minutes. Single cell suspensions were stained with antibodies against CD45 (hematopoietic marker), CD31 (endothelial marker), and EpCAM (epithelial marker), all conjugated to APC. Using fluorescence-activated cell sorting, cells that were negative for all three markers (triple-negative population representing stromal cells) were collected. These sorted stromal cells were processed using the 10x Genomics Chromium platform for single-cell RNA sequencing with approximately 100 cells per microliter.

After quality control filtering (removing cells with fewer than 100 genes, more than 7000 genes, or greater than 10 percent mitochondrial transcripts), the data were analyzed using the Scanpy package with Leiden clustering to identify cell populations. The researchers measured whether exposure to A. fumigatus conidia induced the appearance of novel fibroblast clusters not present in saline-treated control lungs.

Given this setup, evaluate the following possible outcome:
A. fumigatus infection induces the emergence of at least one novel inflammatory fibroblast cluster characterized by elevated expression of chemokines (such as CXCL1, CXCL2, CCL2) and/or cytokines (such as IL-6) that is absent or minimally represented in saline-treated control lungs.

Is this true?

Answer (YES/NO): YES